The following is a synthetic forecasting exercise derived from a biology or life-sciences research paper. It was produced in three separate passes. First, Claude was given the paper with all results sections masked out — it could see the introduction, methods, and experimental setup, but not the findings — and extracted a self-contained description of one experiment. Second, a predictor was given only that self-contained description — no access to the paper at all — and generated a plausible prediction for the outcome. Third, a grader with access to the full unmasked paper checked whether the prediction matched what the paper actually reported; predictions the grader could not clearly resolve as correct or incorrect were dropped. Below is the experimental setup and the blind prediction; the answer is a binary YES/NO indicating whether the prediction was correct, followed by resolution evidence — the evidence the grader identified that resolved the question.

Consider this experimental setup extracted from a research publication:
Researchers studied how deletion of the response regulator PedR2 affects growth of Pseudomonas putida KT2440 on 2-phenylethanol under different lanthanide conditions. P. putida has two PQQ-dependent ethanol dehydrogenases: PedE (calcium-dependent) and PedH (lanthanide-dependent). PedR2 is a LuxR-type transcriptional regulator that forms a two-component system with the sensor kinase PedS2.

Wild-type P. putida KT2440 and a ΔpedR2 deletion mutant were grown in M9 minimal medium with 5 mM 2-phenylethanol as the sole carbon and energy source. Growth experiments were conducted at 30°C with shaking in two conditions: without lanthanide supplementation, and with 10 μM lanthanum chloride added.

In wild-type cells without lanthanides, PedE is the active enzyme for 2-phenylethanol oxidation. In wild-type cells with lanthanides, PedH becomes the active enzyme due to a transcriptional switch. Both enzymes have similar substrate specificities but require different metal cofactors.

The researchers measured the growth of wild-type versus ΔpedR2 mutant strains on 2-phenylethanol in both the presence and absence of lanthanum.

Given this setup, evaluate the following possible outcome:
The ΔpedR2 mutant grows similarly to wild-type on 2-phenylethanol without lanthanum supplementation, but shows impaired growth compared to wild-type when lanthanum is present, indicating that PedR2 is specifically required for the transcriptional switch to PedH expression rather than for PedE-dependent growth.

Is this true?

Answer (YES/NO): NO